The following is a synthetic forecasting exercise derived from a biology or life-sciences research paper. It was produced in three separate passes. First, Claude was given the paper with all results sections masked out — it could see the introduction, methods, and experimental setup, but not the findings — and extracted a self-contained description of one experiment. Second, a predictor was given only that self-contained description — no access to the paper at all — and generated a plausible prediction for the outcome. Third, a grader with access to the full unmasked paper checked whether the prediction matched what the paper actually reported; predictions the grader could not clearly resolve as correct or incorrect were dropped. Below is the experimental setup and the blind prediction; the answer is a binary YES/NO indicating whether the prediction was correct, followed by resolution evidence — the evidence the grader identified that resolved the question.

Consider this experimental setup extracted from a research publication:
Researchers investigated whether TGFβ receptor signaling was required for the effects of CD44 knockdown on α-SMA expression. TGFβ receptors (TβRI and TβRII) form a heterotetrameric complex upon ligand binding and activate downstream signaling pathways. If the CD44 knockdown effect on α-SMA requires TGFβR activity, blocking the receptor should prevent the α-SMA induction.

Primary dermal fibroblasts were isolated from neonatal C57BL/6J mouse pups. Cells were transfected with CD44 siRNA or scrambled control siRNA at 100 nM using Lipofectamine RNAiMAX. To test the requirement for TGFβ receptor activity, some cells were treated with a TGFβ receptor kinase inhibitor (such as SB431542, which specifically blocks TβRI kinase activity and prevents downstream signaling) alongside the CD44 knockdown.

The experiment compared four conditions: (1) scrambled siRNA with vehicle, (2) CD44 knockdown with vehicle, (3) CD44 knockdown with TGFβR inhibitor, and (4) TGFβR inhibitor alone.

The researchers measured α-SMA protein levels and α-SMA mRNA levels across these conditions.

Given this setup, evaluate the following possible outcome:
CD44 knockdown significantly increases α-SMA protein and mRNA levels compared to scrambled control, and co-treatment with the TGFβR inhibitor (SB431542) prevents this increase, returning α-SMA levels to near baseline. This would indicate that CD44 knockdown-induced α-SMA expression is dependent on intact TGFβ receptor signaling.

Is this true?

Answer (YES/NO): YES